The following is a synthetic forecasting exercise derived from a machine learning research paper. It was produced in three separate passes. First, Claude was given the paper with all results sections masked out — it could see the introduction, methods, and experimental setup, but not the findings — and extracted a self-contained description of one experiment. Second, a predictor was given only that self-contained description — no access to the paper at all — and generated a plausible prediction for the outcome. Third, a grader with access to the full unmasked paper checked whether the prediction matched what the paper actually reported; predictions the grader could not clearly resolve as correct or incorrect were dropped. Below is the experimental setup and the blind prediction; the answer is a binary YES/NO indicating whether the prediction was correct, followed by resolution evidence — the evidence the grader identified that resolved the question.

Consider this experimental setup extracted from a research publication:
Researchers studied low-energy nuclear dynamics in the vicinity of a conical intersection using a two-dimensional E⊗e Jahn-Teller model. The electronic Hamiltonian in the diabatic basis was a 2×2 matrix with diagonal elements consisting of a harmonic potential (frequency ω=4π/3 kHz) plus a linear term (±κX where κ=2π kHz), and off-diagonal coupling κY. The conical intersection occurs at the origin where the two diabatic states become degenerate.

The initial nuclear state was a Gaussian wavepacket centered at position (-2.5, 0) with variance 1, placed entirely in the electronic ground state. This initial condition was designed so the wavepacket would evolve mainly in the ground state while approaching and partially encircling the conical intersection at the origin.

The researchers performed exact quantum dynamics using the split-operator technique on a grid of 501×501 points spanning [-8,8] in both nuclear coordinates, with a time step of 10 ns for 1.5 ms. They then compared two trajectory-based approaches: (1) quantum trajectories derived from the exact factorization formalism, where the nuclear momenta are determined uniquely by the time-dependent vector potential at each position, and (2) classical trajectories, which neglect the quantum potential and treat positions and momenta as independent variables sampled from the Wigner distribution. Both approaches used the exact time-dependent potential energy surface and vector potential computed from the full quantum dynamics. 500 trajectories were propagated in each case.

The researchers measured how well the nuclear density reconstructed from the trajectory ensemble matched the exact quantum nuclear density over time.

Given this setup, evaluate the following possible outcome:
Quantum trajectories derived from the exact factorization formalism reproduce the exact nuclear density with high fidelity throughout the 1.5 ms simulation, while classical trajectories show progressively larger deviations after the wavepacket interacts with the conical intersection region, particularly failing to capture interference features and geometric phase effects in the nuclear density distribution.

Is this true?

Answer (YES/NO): NO